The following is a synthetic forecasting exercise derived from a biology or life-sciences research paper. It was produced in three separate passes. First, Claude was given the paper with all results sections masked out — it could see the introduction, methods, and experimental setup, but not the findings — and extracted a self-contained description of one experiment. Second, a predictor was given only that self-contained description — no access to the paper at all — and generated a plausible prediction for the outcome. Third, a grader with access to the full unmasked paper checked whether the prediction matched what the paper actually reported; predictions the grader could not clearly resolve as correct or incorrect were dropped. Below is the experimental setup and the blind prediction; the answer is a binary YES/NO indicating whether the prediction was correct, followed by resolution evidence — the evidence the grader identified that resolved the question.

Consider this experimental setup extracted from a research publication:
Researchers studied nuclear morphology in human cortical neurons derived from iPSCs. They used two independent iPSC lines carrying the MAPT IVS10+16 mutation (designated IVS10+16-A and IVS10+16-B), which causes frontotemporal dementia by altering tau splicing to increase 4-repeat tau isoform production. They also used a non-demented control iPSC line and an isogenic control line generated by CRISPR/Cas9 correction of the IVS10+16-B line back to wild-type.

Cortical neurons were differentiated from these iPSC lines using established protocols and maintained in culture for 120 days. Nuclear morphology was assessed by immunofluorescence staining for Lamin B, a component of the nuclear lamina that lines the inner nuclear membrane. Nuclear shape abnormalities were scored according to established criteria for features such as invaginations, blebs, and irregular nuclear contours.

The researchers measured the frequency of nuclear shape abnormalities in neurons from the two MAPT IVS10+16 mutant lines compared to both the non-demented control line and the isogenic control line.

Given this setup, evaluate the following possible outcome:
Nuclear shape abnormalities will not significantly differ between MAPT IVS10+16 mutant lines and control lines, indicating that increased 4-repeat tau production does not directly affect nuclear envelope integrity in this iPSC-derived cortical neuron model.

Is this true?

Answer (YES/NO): NO